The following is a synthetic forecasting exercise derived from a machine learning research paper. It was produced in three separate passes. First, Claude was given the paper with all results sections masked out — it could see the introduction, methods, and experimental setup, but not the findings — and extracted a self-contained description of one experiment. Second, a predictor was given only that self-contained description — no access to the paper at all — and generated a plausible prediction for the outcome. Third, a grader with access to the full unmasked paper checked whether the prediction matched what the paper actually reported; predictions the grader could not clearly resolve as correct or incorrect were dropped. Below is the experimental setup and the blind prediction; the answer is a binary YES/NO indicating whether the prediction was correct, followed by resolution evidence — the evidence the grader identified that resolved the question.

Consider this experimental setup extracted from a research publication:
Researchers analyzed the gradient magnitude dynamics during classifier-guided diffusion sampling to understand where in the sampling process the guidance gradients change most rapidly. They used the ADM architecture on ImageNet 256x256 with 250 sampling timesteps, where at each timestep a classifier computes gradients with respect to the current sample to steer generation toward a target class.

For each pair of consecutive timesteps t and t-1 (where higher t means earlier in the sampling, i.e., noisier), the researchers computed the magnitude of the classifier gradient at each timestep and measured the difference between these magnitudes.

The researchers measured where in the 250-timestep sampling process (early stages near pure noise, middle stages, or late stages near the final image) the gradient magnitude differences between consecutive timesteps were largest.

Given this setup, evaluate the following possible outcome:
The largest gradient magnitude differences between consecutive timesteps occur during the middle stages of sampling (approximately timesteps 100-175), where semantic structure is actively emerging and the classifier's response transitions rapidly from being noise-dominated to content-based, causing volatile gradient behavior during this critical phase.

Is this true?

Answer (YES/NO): NO